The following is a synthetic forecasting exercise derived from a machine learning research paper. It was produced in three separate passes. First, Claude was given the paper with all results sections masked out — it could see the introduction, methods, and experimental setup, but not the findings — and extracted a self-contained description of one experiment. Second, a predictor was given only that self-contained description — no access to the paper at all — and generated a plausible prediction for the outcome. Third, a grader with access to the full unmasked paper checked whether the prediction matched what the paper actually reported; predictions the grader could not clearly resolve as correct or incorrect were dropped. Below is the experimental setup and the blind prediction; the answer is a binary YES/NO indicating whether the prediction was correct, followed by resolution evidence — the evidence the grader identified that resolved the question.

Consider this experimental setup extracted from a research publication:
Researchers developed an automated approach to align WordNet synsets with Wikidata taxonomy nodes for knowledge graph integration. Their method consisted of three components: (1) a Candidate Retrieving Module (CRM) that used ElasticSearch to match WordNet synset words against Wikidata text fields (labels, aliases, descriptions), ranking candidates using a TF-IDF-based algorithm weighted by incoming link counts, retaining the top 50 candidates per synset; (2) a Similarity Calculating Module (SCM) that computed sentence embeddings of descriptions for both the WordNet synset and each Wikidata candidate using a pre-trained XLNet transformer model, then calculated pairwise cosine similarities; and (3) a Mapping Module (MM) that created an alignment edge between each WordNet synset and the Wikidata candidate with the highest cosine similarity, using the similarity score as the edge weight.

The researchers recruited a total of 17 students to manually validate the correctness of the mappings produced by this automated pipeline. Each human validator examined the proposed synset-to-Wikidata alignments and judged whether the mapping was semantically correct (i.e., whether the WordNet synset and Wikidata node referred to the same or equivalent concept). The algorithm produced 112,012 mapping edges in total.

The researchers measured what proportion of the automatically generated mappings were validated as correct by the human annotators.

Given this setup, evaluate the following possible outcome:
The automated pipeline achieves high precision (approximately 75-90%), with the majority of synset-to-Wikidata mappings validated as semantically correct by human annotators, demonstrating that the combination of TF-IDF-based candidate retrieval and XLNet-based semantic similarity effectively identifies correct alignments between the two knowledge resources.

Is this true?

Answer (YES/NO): NO